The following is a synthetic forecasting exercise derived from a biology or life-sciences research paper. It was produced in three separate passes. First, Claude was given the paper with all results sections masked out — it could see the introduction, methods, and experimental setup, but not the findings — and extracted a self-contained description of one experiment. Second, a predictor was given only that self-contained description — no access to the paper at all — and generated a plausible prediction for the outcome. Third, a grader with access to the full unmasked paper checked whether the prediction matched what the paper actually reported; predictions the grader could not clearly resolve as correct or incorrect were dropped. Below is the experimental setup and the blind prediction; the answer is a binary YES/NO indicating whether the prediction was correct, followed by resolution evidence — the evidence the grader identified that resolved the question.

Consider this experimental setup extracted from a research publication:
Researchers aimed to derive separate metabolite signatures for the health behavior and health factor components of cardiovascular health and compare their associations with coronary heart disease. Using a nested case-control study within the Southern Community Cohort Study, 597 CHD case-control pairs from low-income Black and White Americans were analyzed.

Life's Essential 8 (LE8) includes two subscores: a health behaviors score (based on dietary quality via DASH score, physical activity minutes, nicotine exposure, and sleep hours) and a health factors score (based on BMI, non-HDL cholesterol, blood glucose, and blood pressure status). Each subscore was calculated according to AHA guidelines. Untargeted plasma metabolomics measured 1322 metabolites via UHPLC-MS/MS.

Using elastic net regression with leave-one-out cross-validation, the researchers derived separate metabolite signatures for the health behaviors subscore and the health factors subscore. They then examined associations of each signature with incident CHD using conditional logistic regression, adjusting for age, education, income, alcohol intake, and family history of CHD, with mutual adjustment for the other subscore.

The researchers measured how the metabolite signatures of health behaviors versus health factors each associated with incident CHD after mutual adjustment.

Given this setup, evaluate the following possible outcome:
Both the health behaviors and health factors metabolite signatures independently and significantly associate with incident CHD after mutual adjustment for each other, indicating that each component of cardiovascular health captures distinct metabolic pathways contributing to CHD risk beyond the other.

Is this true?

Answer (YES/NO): YES